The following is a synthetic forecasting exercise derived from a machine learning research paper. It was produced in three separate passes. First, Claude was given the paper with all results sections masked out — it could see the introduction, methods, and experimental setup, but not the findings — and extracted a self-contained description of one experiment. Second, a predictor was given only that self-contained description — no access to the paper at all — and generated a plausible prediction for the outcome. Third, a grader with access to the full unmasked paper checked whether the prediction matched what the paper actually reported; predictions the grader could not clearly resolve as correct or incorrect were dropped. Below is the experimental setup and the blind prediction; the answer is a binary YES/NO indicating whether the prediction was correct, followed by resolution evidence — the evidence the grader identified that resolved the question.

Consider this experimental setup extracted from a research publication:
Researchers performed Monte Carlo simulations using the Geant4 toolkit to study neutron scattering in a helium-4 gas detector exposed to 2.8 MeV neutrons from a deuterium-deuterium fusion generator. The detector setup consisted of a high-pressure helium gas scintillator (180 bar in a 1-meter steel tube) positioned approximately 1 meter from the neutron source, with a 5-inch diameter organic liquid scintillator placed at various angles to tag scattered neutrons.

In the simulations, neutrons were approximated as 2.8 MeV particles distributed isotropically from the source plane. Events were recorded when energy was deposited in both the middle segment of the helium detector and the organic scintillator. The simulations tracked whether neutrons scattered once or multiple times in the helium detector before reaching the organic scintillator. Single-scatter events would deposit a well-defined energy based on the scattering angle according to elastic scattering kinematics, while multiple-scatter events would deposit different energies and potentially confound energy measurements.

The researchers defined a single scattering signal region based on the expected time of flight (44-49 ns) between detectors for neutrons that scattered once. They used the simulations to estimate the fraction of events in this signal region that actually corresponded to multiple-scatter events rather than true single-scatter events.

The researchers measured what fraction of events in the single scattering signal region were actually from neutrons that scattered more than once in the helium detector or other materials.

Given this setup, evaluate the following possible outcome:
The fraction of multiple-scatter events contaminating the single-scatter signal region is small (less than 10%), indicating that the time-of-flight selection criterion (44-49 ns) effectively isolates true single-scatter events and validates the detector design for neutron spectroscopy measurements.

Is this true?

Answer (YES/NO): NO